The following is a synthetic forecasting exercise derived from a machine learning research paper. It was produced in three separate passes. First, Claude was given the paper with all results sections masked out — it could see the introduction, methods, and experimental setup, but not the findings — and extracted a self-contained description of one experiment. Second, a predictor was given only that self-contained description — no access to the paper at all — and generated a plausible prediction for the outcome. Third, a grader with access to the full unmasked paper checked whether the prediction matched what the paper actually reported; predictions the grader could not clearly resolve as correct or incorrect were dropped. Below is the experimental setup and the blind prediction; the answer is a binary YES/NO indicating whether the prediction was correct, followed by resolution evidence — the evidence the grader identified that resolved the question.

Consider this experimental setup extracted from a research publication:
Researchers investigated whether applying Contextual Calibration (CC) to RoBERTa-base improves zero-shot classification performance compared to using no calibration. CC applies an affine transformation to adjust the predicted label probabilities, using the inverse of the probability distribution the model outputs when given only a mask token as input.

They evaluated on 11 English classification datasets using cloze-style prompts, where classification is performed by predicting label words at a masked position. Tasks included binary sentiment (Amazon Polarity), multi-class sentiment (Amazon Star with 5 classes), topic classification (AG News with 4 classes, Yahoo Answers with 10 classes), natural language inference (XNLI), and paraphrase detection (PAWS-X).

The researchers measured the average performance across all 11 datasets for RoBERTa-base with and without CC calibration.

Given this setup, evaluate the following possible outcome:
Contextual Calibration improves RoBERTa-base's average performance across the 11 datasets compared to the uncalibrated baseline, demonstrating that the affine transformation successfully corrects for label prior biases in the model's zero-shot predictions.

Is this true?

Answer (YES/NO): NO